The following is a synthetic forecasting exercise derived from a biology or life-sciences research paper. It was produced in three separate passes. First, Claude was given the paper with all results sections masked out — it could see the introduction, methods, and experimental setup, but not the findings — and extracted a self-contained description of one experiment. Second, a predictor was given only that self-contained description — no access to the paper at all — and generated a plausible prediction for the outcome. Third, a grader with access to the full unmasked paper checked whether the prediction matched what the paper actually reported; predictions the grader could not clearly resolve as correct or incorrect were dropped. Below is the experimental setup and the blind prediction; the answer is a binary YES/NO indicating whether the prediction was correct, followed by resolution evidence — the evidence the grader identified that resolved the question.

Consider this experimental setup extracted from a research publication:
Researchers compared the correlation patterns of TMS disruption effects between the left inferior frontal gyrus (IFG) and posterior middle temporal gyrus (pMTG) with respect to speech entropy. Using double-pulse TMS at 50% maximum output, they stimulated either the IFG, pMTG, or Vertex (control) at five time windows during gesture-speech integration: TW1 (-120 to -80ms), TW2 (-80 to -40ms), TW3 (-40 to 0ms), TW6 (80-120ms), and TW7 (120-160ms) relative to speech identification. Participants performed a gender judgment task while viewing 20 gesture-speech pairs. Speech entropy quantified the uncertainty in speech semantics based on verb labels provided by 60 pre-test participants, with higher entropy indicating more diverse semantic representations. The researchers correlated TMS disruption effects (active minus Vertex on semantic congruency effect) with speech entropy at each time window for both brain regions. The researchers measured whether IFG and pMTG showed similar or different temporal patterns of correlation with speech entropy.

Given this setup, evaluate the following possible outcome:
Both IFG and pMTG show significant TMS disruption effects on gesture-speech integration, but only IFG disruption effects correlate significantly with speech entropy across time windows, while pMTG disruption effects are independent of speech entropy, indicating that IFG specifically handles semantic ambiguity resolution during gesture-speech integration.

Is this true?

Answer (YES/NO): NO